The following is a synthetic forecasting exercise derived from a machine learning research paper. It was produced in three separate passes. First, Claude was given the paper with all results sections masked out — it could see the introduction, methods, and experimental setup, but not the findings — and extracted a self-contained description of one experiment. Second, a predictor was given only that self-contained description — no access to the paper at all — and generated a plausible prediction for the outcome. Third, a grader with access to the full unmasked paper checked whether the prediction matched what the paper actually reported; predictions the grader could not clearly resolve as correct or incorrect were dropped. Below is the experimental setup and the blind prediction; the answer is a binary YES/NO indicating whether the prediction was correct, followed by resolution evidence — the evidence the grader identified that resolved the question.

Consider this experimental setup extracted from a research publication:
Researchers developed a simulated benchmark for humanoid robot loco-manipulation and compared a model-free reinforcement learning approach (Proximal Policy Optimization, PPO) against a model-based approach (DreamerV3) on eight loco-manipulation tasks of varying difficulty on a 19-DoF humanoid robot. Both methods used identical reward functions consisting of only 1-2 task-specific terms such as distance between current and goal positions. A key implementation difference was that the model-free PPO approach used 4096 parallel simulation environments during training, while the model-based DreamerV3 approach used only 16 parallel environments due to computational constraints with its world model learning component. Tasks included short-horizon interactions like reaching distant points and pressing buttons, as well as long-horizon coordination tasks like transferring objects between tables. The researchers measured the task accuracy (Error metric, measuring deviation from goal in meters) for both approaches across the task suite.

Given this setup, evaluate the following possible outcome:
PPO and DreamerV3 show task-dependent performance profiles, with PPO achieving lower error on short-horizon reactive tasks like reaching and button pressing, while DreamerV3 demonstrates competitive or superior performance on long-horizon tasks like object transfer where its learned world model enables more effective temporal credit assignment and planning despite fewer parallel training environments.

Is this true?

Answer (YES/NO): NO